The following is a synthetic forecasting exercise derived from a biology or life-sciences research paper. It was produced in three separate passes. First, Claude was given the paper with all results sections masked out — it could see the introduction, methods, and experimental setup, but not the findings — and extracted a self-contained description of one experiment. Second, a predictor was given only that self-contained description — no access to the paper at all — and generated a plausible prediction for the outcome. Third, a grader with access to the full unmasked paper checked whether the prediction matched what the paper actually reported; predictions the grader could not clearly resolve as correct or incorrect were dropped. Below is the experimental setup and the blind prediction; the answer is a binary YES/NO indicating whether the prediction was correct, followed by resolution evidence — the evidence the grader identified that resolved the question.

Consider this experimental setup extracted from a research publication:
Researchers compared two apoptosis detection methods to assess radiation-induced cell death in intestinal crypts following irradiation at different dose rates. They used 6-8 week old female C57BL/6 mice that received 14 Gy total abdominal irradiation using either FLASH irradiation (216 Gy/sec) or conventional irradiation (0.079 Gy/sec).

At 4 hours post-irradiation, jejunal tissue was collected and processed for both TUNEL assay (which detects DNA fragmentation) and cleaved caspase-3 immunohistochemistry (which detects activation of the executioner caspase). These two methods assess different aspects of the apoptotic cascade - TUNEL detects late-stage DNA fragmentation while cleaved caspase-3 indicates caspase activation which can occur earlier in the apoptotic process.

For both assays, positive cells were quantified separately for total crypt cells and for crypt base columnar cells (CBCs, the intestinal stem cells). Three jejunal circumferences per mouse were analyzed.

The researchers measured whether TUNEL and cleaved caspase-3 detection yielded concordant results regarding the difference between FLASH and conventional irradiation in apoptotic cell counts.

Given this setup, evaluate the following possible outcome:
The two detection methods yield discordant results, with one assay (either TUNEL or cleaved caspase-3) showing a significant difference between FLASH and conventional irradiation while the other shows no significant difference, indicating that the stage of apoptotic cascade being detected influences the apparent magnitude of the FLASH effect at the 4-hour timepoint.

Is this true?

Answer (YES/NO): NO